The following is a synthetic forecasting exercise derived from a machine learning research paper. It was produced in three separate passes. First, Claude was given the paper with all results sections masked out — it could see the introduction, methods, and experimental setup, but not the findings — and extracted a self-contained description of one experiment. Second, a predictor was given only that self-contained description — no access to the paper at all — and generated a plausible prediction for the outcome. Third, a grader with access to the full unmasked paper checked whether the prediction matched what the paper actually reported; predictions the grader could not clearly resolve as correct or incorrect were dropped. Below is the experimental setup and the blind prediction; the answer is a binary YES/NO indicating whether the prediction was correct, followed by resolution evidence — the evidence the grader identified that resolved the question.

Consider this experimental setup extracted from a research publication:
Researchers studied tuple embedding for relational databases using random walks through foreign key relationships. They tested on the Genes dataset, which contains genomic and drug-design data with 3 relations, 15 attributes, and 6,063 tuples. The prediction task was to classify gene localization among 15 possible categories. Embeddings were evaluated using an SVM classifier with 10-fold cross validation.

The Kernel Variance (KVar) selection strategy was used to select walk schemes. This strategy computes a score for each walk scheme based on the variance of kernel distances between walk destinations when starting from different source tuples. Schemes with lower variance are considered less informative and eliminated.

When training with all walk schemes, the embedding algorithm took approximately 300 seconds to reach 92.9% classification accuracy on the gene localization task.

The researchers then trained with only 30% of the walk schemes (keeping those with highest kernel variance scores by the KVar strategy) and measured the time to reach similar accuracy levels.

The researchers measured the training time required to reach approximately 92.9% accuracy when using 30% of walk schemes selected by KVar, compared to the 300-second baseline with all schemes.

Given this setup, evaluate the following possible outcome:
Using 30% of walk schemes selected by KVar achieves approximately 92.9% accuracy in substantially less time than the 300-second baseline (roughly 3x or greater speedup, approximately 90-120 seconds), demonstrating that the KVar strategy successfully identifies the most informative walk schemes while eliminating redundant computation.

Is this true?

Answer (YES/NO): NO